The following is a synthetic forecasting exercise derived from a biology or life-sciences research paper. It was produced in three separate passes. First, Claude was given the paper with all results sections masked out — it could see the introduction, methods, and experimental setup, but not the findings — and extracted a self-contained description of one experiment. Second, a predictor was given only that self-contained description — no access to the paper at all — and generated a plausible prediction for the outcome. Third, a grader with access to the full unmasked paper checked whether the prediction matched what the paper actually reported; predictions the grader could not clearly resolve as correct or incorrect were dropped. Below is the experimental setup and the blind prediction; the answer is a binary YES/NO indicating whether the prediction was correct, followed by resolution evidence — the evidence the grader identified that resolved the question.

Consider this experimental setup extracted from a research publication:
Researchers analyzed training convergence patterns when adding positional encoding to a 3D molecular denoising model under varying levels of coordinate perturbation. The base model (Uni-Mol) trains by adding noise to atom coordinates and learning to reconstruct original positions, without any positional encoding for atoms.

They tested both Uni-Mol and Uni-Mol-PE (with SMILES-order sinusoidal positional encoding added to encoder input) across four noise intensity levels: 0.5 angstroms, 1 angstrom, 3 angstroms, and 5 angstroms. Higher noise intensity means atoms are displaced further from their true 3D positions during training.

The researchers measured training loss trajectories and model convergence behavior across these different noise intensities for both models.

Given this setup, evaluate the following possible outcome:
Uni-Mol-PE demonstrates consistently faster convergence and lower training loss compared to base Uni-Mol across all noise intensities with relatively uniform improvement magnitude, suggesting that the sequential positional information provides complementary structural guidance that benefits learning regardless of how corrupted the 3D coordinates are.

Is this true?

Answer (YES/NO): NO